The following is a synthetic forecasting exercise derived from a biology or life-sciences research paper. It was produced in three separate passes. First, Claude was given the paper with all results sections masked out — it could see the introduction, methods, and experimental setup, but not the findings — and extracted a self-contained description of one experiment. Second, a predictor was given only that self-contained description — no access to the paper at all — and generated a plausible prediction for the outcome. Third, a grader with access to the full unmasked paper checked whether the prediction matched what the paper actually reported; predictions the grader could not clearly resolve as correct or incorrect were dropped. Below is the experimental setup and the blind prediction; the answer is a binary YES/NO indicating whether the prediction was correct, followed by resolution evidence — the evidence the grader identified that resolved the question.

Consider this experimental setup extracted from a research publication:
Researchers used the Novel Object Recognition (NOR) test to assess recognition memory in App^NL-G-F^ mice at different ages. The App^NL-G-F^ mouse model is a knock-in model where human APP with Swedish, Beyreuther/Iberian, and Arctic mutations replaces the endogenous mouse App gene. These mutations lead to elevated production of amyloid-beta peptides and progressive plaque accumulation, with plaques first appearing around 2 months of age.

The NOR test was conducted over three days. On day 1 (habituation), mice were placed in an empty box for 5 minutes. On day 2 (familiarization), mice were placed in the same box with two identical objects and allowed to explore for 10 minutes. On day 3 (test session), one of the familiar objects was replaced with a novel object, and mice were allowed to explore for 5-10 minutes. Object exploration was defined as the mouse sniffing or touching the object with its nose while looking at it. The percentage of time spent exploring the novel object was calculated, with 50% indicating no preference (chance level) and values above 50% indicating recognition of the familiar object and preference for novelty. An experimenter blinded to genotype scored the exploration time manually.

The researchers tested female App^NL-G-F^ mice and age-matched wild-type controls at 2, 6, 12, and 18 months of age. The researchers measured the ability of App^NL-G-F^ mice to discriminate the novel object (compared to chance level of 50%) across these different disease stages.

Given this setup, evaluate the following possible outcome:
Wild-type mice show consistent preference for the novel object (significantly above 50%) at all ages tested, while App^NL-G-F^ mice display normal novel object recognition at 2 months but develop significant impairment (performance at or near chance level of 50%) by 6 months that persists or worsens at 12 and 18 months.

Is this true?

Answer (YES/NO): NO